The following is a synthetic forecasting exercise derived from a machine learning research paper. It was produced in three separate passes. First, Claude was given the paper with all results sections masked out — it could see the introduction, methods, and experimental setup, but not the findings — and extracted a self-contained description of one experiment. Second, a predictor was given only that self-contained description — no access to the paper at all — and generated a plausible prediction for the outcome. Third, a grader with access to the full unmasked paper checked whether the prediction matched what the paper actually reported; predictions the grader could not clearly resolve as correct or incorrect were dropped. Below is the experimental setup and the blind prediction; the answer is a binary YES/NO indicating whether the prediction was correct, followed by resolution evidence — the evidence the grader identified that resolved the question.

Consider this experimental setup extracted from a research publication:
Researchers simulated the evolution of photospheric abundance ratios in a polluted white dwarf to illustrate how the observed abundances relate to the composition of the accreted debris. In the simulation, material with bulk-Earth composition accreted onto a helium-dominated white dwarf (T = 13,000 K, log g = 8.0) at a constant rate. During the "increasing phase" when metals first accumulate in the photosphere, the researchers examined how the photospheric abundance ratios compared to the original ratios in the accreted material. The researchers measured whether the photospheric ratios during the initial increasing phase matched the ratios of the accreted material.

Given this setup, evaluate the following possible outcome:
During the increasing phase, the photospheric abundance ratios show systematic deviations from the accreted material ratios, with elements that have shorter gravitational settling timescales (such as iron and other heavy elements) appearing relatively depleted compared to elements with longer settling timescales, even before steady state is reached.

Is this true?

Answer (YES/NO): NO